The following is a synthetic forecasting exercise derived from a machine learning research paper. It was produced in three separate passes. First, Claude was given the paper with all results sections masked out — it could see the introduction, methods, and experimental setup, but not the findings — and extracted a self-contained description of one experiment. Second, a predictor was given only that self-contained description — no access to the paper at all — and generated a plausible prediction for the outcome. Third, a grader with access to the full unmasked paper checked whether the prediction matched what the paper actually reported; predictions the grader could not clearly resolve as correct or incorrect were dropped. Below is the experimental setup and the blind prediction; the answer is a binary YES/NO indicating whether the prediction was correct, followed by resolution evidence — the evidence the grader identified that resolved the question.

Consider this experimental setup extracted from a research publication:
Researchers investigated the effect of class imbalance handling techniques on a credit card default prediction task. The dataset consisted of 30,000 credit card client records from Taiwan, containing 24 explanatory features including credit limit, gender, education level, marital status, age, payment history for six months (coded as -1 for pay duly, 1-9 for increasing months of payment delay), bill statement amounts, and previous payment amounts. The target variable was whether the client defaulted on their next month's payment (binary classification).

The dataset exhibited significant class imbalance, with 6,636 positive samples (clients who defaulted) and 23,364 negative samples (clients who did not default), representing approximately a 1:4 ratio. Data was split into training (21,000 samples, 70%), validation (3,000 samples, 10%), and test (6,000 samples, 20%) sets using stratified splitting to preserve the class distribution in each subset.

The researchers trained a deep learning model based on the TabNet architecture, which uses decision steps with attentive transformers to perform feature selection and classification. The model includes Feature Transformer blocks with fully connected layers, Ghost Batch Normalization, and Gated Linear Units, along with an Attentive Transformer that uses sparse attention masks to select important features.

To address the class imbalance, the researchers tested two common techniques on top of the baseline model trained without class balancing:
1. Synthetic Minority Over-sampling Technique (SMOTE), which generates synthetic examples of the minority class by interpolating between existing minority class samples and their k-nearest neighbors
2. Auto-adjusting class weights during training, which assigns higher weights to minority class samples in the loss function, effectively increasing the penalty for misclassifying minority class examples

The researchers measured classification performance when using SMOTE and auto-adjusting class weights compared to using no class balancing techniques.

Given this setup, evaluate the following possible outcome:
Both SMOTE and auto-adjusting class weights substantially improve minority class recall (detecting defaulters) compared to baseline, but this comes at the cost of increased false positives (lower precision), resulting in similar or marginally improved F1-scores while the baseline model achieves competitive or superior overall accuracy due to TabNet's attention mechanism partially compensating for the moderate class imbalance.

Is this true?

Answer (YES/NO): NO